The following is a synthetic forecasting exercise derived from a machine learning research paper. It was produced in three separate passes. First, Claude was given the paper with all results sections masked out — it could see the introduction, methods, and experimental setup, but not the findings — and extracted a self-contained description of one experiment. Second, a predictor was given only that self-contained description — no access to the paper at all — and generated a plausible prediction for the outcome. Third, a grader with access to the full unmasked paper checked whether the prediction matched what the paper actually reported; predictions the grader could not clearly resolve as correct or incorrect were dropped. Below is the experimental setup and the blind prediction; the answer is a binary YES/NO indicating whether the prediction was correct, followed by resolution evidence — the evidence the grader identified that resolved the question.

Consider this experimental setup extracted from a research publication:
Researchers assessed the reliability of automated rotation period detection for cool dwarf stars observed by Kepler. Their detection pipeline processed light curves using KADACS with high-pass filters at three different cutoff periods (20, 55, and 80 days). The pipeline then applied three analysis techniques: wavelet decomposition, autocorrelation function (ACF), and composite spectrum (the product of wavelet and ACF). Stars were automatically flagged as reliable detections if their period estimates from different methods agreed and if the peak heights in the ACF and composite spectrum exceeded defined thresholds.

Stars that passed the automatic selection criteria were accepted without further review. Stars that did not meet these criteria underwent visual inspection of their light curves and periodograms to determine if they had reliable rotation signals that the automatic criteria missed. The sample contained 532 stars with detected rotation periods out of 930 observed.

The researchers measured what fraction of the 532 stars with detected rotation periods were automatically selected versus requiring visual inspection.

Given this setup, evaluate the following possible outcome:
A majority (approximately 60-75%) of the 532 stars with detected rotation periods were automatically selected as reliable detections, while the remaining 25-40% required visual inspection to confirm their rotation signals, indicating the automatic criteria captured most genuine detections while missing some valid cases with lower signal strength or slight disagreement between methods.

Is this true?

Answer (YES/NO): YES